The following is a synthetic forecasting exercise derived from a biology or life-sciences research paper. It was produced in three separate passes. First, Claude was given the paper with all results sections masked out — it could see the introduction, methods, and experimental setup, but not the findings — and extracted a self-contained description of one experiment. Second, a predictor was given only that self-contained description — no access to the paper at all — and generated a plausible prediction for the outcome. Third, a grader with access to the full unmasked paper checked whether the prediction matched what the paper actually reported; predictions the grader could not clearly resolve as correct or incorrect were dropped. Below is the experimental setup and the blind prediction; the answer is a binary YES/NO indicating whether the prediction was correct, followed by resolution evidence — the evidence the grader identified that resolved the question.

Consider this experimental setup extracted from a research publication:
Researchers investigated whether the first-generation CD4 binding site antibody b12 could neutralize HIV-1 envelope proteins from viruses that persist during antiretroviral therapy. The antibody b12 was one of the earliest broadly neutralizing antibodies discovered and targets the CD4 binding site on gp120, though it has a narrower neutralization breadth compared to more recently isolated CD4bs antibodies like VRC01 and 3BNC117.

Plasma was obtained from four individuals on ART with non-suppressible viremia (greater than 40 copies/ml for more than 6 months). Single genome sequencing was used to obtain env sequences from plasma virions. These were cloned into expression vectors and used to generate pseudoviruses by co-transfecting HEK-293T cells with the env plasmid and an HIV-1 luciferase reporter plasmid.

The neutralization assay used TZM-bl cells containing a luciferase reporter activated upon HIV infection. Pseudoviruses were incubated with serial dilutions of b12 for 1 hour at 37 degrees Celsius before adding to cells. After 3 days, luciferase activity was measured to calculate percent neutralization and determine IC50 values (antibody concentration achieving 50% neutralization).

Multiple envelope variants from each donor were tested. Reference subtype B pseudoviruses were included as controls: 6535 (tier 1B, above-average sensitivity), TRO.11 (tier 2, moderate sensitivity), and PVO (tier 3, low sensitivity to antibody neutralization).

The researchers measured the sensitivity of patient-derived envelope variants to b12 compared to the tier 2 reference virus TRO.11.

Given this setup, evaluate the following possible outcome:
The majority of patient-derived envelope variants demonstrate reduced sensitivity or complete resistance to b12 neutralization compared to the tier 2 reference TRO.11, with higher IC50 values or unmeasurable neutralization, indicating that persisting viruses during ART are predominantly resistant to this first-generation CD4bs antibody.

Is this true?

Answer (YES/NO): YES